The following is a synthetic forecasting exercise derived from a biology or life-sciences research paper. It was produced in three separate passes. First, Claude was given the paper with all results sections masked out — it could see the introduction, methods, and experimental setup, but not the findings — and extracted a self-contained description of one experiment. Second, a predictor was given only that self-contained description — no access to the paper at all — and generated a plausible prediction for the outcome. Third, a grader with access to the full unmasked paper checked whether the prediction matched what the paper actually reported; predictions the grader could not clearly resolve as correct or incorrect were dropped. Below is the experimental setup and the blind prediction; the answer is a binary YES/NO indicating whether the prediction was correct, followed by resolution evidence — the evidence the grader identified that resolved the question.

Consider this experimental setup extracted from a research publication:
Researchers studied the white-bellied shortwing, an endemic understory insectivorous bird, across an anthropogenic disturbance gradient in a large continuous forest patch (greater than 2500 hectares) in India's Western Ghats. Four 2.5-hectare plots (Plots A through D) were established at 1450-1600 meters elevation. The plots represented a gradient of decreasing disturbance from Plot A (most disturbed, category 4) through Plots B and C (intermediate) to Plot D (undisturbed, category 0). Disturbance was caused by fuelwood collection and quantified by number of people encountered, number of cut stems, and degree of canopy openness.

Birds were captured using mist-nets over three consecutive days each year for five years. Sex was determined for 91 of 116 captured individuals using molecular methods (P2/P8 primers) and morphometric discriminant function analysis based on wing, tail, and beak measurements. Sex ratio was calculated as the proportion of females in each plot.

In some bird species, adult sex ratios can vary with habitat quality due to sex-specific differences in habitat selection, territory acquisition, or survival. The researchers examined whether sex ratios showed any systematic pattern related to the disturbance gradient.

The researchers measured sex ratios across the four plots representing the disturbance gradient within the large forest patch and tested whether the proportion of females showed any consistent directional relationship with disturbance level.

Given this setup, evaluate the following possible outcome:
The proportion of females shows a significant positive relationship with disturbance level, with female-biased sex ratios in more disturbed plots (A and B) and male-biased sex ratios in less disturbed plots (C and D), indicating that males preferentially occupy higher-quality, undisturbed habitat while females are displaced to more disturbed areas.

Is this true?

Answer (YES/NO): NO